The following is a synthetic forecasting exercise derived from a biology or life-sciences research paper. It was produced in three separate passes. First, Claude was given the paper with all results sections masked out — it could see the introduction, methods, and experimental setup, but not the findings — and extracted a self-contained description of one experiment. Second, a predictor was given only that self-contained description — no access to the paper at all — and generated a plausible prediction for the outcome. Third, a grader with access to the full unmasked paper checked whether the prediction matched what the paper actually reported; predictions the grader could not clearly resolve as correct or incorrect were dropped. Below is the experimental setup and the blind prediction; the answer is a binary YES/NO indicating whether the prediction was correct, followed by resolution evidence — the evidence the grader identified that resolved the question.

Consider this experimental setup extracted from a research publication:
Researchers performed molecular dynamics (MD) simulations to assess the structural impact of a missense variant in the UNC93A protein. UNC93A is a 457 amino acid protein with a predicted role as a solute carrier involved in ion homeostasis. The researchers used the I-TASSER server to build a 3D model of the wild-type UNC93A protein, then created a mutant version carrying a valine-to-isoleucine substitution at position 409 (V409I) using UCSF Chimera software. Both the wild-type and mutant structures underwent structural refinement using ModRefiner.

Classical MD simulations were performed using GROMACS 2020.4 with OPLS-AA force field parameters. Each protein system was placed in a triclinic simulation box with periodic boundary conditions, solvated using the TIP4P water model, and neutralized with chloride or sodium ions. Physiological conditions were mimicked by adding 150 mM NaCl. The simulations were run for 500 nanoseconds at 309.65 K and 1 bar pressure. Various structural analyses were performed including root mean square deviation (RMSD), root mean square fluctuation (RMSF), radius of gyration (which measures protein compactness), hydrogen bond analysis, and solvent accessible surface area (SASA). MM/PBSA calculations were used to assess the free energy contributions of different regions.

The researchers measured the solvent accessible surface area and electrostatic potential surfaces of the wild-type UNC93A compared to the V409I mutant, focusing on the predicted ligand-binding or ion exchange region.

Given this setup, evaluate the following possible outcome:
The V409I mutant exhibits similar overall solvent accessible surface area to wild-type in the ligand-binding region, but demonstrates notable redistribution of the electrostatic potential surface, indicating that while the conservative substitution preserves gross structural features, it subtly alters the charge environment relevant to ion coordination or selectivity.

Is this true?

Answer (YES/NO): NO